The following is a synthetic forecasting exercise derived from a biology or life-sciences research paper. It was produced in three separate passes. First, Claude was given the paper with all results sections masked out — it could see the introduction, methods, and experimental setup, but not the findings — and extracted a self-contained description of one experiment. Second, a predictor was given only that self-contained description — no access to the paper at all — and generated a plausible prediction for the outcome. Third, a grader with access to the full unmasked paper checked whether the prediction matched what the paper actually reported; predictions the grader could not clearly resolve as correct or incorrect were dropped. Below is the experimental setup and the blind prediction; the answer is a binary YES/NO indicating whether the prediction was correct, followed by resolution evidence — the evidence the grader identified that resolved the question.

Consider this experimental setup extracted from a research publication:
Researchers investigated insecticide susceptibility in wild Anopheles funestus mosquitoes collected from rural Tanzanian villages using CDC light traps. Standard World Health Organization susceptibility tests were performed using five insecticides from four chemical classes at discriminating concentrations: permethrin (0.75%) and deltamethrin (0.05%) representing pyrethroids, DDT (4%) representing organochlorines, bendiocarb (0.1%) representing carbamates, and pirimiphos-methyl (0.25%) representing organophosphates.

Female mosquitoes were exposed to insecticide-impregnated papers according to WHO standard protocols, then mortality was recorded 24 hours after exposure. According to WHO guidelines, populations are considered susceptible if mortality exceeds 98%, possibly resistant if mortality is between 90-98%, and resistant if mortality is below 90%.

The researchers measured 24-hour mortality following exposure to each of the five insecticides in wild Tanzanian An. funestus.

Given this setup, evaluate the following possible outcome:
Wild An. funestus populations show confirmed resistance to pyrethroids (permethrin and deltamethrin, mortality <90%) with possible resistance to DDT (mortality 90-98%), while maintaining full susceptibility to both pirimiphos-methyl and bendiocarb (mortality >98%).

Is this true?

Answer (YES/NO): NO